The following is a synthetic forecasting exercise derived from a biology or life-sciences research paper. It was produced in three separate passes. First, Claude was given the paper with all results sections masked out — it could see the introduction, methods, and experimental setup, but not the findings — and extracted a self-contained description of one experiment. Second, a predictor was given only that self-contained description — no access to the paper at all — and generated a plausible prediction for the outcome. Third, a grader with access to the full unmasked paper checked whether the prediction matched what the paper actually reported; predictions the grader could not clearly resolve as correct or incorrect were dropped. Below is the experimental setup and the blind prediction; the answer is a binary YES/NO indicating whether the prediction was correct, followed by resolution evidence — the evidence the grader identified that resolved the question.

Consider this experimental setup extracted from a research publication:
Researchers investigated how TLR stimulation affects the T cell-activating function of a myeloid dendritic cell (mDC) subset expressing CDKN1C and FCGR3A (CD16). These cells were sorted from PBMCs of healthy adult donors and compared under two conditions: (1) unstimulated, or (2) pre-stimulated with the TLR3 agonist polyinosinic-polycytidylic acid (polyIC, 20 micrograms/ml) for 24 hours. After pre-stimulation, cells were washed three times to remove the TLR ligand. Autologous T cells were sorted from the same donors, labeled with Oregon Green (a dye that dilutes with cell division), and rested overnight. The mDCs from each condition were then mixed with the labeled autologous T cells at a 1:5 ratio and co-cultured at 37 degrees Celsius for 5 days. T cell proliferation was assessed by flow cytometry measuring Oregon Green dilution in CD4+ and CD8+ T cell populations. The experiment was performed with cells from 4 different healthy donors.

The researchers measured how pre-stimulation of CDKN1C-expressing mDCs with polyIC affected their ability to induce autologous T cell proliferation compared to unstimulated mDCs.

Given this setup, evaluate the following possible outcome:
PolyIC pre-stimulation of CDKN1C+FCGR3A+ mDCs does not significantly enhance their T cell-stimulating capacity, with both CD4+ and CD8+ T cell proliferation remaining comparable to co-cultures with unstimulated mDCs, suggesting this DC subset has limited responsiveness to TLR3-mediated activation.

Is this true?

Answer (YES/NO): NO